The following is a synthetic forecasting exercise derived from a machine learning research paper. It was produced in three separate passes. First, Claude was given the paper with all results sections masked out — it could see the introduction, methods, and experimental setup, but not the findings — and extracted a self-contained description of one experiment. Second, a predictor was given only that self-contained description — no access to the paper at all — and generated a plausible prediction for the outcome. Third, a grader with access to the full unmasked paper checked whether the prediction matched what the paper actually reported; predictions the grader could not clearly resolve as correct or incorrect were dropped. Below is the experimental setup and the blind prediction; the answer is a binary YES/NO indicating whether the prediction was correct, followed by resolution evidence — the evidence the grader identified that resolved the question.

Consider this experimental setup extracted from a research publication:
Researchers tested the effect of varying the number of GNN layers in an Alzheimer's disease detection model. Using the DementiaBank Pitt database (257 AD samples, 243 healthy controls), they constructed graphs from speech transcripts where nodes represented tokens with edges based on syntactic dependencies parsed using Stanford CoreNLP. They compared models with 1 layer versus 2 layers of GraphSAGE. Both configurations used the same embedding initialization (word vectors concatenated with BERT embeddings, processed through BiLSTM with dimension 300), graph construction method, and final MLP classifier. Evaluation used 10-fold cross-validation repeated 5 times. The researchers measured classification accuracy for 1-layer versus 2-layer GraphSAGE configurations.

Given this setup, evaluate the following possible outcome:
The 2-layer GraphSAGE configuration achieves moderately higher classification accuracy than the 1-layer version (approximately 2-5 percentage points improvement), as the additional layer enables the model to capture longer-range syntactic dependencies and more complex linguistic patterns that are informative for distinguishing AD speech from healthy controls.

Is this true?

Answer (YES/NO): NO